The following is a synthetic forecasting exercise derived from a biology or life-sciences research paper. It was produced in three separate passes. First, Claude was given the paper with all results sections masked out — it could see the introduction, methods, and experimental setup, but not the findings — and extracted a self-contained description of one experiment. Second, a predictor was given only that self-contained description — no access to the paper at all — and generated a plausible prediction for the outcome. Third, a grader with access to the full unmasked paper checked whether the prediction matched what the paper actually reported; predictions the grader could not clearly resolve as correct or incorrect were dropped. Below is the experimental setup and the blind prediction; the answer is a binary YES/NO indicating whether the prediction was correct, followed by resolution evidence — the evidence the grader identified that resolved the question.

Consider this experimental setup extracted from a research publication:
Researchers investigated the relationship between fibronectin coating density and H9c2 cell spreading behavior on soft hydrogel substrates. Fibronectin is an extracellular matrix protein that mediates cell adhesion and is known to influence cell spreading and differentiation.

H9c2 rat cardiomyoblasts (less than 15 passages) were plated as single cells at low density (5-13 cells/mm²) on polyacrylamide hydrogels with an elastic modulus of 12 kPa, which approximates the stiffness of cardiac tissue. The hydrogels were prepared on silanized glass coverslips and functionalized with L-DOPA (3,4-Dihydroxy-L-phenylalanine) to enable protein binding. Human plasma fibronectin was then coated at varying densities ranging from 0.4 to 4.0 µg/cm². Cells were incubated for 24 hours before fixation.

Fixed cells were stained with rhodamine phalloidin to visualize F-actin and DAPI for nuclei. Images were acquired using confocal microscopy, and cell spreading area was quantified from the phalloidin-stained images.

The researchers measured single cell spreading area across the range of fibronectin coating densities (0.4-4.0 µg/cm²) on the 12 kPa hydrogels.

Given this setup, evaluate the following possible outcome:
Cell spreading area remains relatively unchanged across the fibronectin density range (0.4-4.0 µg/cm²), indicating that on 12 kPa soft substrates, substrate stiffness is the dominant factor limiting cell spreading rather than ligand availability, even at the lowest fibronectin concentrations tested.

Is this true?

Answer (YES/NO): NO